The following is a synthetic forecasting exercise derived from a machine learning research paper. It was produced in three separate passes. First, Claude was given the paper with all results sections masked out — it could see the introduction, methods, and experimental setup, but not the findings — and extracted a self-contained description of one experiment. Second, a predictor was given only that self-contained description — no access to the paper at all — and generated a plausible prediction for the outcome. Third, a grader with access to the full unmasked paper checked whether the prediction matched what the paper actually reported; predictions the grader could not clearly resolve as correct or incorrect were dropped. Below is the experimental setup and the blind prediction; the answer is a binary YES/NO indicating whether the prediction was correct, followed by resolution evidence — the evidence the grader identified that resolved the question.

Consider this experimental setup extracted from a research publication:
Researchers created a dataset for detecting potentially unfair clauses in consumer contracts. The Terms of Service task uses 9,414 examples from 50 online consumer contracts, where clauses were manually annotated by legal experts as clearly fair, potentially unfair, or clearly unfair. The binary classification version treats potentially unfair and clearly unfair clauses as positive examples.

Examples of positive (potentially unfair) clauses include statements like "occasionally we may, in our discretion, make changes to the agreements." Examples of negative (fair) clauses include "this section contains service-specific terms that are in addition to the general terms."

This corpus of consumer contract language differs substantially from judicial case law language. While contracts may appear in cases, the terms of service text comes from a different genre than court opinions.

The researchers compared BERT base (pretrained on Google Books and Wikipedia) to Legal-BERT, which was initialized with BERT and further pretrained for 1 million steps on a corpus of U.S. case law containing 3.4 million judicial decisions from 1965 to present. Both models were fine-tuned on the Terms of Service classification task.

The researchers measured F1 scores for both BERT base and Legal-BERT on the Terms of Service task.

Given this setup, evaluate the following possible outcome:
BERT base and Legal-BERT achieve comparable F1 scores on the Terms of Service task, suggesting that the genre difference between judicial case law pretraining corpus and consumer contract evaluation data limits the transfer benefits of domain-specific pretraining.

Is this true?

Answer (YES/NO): NO